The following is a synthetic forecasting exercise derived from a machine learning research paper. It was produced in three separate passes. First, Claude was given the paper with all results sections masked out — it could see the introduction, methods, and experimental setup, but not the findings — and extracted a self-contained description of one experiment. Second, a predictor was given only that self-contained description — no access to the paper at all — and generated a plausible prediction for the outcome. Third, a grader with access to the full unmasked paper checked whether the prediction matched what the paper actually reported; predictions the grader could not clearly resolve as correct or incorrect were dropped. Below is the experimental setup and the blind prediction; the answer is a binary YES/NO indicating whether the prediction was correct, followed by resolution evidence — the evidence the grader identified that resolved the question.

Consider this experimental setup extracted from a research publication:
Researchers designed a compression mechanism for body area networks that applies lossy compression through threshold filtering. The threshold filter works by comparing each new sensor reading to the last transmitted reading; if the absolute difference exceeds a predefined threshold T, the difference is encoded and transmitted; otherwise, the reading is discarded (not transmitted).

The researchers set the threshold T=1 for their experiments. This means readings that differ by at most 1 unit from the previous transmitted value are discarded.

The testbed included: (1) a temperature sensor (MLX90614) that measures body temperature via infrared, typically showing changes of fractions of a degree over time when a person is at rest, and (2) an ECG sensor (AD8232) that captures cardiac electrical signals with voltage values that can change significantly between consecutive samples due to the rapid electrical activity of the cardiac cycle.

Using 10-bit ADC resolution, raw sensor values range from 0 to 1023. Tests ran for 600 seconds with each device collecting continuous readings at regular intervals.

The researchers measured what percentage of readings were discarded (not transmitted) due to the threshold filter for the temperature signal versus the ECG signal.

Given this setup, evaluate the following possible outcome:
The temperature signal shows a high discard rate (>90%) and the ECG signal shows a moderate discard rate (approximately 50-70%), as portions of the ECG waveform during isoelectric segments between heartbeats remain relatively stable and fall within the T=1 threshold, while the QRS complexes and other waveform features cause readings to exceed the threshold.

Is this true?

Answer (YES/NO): NO